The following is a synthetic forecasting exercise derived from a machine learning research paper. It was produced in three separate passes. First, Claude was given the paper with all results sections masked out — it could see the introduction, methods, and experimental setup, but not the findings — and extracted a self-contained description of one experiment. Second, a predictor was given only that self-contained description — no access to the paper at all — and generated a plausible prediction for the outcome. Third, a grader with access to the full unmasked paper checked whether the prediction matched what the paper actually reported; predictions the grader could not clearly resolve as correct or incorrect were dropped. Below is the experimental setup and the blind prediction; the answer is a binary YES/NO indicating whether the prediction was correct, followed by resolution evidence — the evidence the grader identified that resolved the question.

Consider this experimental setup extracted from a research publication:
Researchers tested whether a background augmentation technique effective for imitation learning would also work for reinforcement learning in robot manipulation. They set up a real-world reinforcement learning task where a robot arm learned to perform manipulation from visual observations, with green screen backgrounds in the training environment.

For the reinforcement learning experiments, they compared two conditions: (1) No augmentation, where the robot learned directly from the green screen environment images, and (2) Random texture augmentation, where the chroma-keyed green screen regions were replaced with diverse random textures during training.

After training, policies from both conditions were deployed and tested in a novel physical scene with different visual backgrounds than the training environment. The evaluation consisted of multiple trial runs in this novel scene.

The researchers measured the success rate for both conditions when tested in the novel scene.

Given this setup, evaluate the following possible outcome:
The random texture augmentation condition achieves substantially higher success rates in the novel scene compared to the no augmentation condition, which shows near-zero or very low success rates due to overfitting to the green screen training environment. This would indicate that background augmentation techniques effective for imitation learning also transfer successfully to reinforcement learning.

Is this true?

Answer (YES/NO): YES